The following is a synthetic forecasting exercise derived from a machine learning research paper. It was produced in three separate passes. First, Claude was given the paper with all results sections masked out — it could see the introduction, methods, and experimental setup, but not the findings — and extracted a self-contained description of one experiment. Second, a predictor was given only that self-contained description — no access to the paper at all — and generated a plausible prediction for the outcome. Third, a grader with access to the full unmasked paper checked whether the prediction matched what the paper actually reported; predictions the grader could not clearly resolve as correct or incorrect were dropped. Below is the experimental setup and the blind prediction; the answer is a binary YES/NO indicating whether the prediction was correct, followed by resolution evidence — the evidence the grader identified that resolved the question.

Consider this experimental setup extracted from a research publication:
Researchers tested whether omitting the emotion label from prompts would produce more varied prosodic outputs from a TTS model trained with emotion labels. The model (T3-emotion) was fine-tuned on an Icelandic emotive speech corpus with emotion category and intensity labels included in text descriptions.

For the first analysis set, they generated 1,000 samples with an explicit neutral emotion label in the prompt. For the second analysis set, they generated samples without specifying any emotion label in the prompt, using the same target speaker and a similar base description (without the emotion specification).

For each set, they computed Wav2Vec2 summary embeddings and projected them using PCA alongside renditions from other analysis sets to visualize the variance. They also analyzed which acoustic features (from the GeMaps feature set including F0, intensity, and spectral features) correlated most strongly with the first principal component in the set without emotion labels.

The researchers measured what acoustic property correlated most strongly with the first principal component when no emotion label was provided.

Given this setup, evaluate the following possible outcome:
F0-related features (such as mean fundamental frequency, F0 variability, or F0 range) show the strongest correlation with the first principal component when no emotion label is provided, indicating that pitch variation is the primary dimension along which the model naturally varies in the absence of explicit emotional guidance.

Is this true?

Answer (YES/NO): NO